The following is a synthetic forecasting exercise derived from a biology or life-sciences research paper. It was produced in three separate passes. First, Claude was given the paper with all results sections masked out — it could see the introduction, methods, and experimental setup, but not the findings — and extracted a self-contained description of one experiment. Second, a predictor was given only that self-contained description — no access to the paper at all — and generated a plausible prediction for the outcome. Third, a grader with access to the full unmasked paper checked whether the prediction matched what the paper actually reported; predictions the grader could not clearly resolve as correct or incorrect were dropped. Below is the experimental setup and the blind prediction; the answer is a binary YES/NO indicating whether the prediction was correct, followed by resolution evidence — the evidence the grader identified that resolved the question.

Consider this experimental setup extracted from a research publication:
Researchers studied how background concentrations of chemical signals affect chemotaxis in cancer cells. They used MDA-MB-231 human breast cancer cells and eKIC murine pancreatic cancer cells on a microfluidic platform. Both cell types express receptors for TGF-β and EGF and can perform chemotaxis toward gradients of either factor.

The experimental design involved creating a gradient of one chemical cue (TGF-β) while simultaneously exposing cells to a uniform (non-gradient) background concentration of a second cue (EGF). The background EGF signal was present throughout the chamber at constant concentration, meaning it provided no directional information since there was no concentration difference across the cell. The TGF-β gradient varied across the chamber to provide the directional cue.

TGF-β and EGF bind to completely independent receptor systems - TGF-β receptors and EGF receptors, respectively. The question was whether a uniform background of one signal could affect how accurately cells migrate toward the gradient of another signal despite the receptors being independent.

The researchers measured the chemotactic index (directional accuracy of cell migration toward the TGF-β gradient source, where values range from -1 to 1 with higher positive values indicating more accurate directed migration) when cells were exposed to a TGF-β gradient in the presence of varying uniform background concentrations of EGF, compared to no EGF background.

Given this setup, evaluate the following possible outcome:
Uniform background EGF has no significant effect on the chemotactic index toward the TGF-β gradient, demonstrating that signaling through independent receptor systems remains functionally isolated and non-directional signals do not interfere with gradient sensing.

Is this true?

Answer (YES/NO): NO